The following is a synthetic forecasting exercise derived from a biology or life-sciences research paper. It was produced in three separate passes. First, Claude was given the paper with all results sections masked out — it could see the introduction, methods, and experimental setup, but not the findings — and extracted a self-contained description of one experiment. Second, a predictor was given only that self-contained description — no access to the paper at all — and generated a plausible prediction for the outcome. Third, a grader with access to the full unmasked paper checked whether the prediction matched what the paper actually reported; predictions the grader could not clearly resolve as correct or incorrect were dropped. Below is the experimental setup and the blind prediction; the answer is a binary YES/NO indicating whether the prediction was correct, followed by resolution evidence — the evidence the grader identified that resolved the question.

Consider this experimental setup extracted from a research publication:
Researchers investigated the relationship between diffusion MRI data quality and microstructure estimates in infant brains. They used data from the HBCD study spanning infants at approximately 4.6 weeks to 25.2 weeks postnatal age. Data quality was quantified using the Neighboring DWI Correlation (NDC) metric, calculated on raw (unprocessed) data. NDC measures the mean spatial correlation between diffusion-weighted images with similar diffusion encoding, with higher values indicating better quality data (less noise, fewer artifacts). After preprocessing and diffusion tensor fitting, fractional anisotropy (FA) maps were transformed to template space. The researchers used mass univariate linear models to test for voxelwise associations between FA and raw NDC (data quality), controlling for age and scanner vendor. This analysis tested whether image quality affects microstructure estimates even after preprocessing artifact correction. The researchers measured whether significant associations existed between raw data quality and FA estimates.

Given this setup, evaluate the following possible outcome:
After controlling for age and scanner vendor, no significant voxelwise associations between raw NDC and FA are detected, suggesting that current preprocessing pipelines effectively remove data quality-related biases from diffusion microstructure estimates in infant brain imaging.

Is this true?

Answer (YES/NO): NO